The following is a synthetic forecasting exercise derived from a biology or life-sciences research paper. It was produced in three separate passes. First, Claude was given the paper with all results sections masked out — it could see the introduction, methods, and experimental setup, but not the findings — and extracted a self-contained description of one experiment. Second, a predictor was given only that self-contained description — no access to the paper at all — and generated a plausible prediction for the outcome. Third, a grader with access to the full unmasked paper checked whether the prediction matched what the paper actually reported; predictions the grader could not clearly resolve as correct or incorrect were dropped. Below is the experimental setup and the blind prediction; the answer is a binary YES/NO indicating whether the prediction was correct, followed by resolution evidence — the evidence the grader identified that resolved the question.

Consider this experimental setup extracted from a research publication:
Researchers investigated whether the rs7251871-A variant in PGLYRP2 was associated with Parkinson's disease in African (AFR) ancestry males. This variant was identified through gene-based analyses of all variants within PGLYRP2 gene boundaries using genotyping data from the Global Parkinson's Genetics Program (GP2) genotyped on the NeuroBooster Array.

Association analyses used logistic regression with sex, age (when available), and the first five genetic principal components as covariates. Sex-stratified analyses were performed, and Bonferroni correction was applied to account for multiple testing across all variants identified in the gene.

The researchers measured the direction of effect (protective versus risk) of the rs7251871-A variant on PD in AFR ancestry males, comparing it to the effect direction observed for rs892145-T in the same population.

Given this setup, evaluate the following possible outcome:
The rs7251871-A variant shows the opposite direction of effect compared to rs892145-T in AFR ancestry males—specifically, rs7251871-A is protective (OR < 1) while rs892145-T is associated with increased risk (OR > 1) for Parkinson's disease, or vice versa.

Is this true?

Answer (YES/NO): YES